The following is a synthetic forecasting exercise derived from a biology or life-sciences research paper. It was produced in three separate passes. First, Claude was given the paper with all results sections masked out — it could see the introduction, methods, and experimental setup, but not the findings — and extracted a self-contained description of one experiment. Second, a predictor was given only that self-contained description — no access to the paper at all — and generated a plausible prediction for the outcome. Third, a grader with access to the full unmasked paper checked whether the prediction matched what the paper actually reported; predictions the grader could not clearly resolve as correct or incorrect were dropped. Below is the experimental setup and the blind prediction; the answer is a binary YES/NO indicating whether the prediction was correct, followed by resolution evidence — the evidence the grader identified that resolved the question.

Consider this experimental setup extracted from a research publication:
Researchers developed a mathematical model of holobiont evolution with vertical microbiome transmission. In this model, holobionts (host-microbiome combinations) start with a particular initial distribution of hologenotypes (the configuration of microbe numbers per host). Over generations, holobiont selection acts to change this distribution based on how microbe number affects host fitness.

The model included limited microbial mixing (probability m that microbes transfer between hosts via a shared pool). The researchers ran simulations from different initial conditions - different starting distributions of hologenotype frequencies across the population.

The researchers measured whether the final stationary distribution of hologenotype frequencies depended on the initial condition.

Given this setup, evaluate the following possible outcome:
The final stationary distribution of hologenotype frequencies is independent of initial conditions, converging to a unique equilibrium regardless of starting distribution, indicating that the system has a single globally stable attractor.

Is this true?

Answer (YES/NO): NO